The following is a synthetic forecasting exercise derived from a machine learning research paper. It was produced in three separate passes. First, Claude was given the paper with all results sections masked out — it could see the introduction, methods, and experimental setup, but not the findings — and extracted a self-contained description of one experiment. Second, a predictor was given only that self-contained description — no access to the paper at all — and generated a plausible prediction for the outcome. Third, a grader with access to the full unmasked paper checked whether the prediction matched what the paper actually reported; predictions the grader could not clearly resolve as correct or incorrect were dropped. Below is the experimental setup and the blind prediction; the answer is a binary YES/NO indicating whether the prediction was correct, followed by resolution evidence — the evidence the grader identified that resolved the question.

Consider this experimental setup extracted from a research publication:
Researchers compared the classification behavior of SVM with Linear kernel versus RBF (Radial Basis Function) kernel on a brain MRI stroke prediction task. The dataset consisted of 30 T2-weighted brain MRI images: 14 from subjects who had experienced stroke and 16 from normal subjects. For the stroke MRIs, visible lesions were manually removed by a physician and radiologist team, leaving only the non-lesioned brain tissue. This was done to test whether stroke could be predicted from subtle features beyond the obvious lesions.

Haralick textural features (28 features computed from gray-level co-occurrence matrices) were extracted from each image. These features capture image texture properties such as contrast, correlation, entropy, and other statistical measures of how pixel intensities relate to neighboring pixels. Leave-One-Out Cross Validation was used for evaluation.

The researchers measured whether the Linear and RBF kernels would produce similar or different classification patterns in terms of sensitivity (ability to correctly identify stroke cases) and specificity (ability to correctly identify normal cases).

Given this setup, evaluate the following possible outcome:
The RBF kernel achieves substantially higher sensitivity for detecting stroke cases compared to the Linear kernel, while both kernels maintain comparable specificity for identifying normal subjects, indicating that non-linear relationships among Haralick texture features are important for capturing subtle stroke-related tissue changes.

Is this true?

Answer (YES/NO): NO